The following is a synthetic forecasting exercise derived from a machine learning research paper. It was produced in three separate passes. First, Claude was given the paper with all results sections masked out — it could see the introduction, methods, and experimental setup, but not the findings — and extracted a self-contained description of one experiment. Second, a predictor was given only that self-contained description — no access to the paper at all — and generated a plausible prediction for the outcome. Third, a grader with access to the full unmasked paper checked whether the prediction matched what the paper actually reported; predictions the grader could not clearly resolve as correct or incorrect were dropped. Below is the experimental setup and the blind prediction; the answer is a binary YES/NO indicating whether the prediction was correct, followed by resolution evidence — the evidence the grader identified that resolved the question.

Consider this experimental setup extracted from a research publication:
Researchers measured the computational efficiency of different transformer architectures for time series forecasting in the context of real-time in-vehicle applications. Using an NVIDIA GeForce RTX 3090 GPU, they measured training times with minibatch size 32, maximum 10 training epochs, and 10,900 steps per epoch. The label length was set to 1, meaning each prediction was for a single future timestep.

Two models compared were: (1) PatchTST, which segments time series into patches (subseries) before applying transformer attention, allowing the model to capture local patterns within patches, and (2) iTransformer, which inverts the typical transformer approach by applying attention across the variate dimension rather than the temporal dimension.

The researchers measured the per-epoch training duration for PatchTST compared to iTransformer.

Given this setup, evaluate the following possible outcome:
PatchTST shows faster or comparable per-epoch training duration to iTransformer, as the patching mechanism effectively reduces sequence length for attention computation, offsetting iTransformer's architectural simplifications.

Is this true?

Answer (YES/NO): NO